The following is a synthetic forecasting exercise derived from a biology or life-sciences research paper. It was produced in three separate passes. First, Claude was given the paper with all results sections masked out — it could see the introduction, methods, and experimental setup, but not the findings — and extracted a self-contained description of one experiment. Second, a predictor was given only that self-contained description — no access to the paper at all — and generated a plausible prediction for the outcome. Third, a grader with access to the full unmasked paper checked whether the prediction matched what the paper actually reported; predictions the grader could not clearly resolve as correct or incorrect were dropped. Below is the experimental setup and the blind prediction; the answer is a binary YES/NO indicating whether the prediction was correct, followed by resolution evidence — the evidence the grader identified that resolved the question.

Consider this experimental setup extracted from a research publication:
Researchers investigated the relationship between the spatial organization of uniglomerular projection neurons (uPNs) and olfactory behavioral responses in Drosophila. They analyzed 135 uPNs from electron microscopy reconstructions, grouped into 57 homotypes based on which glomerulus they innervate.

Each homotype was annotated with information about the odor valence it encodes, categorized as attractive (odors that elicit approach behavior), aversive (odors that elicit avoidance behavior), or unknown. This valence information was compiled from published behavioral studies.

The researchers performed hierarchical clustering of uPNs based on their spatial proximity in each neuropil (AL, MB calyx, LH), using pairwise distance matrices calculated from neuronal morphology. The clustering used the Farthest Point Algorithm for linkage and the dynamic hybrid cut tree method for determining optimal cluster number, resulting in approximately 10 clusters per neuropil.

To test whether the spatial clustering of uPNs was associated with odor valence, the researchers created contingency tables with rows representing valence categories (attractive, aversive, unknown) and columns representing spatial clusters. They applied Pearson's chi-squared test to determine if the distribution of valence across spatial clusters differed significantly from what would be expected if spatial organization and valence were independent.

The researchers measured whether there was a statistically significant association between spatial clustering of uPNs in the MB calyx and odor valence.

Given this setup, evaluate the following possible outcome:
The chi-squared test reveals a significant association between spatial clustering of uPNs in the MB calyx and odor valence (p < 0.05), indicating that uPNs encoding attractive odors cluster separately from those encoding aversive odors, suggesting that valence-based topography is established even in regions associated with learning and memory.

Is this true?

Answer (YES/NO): NO